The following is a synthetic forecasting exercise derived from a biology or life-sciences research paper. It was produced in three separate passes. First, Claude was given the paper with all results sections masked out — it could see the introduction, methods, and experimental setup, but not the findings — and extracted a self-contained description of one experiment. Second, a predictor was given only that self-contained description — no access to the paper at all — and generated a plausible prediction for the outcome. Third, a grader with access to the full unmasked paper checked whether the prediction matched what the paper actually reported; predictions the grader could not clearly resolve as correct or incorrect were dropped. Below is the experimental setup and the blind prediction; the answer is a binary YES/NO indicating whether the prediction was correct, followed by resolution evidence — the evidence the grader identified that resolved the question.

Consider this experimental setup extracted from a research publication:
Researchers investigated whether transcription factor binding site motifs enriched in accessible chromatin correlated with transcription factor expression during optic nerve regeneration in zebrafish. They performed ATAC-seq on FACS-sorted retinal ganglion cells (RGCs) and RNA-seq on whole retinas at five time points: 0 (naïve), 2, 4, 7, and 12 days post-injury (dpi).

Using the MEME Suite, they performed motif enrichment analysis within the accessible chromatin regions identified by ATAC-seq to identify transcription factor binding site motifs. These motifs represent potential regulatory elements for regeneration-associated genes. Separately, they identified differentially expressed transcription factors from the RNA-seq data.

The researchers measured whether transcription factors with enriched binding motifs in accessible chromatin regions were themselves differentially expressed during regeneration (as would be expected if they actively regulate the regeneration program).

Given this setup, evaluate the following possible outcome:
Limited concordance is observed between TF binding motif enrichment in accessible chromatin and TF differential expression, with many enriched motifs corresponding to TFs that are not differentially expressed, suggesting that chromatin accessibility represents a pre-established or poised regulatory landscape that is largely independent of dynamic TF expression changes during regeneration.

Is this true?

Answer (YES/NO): NO